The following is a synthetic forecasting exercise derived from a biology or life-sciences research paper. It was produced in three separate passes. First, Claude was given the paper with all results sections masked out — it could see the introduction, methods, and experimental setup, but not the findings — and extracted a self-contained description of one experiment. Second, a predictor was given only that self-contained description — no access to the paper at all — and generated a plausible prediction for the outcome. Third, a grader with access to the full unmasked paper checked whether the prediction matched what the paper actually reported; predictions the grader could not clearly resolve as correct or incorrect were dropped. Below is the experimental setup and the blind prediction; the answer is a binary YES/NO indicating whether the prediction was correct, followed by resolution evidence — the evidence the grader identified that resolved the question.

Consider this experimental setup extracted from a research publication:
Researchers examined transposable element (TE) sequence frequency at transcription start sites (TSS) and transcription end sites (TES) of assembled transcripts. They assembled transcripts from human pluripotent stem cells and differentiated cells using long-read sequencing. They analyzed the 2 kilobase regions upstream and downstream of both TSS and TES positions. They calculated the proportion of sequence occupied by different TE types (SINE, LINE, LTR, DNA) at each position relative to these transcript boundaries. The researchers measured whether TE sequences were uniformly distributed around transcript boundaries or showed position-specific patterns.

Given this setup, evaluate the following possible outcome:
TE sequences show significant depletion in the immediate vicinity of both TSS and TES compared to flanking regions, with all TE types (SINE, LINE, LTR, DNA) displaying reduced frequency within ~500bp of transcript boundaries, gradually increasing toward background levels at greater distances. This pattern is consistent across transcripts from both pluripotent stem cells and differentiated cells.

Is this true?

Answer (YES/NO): NO